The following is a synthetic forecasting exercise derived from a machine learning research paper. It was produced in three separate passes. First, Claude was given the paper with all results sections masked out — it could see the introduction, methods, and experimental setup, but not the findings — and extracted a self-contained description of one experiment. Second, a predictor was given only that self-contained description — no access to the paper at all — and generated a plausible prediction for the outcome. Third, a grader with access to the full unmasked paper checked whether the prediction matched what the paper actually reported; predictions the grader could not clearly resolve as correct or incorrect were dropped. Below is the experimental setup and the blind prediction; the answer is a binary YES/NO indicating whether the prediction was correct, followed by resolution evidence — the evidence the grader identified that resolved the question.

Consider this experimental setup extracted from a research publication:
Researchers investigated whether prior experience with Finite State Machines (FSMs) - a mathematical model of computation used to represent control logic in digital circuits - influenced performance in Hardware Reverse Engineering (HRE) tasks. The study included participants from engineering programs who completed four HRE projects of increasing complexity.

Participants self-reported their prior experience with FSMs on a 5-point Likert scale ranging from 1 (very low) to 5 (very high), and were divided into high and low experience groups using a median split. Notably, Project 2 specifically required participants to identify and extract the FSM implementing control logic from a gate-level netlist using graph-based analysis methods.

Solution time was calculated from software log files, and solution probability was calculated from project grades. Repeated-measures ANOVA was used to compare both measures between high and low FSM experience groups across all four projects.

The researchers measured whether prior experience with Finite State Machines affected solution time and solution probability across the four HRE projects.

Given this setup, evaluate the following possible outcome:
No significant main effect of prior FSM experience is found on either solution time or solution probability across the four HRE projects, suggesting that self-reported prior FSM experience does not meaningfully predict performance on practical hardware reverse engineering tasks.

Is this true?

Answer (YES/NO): NO